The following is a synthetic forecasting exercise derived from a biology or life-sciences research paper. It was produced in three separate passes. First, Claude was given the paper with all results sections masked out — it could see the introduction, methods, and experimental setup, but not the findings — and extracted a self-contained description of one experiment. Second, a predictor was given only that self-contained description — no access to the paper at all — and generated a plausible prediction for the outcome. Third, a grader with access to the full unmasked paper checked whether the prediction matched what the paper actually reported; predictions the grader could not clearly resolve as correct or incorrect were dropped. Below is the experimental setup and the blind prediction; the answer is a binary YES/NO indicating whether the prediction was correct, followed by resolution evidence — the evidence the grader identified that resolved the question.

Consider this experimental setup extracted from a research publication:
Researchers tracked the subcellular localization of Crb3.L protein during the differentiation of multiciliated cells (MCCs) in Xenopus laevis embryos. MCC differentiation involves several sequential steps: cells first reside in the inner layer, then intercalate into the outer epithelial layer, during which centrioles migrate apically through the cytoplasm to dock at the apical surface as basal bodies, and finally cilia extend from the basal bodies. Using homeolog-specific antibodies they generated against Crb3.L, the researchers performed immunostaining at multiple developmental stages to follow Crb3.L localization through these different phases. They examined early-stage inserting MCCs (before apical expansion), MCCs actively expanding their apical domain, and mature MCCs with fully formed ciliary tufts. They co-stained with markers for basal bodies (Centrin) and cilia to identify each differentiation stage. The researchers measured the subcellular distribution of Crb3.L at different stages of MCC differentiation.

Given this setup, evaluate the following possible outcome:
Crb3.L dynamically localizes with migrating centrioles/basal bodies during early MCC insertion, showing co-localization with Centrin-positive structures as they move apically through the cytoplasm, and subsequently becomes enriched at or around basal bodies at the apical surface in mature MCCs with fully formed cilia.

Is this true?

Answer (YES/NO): NO